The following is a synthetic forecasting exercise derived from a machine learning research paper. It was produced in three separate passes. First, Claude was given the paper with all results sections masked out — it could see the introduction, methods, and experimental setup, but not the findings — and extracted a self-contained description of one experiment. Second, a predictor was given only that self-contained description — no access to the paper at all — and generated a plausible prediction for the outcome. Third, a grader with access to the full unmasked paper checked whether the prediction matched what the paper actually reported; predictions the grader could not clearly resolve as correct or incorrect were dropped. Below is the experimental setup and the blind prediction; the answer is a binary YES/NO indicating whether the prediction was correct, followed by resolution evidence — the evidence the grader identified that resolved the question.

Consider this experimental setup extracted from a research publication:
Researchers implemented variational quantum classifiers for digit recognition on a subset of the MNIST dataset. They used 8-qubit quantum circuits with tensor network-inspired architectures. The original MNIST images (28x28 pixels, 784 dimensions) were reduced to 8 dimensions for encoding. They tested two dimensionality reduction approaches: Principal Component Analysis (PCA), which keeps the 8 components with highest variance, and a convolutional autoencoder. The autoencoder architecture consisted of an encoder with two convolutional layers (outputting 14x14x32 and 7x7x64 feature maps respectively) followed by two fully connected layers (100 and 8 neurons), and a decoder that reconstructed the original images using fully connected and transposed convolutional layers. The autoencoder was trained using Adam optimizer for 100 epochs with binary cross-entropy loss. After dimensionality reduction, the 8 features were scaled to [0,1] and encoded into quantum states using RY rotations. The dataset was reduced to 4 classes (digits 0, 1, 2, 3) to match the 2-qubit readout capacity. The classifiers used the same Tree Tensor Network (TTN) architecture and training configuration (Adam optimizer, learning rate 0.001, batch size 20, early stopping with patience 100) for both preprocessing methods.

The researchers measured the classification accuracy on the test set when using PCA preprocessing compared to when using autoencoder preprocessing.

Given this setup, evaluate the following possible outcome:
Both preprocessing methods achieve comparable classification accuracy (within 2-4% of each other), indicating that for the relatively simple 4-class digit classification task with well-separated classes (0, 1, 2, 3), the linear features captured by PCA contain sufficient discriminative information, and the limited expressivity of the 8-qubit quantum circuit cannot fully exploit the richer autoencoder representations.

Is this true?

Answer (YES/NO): NO